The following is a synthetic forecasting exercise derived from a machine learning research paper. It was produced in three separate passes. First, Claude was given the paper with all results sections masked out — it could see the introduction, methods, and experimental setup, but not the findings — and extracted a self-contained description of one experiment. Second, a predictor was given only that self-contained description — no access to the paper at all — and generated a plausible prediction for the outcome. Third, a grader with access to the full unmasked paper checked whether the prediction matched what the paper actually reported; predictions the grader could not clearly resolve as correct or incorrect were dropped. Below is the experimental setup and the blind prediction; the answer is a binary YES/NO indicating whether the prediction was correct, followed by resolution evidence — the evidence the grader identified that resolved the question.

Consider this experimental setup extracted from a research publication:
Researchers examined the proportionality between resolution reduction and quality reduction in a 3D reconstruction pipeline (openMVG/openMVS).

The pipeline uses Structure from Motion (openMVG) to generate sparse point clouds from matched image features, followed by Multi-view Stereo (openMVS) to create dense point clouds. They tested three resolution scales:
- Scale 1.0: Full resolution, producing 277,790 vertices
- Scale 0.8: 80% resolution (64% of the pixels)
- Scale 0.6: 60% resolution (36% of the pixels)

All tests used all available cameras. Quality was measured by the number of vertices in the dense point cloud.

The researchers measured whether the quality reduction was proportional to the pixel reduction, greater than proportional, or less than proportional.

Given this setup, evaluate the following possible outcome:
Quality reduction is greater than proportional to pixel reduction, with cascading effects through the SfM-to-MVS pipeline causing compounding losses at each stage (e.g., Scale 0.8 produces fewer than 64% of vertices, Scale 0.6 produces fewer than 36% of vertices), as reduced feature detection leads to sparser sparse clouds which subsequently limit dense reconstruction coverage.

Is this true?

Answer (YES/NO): NO